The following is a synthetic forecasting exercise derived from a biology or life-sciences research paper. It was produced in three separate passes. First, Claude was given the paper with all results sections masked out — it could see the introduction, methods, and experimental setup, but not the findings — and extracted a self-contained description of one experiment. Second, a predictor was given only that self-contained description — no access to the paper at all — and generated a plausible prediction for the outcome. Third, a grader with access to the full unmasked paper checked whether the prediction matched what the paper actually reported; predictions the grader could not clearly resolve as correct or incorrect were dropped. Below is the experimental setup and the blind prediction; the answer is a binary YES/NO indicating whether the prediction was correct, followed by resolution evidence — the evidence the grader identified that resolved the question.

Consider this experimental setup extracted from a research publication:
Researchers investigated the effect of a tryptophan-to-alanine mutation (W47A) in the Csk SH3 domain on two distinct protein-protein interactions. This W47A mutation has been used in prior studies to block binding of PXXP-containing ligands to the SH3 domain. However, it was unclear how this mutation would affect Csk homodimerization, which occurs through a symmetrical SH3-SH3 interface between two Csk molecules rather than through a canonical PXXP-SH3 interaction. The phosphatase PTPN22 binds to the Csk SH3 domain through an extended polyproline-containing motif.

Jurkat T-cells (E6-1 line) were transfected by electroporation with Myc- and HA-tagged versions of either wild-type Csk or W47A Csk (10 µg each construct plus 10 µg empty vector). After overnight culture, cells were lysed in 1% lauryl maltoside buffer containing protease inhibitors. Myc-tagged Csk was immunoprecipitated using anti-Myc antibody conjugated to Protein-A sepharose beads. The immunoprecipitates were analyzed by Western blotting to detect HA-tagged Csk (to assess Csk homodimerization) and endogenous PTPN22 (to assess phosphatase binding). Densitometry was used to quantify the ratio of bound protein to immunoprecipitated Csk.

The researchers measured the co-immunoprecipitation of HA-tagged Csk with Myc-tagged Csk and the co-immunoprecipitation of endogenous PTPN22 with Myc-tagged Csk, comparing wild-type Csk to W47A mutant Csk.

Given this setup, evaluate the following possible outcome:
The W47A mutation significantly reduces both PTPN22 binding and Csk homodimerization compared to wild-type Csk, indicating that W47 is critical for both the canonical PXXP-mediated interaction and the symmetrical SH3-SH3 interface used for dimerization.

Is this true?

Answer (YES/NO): YES